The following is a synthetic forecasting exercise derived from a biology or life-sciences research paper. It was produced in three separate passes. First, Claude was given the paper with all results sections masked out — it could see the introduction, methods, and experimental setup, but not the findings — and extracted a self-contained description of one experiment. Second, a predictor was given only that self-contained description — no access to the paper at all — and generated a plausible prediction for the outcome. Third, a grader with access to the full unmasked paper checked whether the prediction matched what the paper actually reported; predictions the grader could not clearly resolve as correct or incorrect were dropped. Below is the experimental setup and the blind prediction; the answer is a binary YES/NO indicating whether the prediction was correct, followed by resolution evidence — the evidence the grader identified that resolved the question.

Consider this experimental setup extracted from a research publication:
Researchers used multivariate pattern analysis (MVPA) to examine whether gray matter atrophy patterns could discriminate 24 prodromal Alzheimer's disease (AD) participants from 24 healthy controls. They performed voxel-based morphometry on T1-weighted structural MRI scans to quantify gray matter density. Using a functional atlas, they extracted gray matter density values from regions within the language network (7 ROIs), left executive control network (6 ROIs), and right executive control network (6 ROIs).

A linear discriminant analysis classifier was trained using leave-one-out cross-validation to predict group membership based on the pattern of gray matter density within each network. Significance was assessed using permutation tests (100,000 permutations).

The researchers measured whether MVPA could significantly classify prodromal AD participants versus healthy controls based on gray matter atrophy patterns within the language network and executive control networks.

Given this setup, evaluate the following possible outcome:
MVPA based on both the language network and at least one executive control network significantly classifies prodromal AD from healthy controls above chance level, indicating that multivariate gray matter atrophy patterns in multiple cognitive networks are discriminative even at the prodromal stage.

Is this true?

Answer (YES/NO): YES